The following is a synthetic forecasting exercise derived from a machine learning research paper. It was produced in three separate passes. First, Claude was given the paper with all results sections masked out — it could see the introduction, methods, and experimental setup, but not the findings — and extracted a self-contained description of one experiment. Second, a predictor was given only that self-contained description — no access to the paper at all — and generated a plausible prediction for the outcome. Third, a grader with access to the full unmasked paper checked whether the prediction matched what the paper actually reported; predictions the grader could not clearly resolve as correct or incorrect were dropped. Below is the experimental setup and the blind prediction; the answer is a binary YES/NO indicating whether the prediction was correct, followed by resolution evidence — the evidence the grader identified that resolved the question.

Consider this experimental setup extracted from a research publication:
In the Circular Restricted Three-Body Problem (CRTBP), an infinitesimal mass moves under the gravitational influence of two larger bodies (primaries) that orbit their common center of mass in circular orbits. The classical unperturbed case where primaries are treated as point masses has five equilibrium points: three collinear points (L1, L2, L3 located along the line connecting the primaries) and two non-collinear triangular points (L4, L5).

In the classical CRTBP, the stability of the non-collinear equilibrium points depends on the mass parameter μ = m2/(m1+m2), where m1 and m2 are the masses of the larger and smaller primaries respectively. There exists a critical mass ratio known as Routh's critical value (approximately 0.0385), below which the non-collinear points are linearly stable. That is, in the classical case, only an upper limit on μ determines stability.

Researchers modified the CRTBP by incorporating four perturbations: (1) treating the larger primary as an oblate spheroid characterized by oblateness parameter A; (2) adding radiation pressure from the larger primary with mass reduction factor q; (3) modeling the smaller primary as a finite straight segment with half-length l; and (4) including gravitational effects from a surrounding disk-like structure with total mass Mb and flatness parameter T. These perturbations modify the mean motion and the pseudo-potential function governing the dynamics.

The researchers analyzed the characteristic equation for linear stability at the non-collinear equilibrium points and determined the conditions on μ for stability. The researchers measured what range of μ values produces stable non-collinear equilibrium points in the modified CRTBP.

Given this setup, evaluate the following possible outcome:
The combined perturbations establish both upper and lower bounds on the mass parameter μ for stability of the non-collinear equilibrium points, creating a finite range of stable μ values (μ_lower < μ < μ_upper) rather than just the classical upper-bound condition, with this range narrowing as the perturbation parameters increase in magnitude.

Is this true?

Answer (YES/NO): NO